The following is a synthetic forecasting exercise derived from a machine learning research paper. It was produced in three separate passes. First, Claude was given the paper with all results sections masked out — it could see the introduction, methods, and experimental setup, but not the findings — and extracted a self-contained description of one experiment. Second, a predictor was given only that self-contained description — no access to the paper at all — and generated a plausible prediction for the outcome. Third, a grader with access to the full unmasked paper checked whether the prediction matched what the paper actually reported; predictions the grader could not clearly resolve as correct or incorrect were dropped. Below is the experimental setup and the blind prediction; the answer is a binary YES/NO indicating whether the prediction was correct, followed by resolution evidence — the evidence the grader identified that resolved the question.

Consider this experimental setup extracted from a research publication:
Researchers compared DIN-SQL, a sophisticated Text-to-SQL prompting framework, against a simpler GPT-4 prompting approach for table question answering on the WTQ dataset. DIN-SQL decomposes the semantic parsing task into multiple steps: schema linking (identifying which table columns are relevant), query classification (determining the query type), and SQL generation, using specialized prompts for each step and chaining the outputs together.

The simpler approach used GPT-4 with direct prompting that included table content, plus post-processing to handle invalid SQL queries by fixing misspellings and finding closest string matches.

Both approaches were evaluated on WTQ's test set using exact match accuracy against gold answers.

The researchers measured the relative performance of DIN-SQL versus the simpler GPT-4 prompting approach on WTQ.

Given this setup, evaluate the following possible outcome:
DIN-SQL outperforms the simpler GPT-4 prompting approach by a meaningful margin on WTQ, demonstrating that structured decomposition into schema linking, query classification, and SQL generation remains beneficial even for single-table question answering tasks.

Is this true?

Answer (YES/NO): NO